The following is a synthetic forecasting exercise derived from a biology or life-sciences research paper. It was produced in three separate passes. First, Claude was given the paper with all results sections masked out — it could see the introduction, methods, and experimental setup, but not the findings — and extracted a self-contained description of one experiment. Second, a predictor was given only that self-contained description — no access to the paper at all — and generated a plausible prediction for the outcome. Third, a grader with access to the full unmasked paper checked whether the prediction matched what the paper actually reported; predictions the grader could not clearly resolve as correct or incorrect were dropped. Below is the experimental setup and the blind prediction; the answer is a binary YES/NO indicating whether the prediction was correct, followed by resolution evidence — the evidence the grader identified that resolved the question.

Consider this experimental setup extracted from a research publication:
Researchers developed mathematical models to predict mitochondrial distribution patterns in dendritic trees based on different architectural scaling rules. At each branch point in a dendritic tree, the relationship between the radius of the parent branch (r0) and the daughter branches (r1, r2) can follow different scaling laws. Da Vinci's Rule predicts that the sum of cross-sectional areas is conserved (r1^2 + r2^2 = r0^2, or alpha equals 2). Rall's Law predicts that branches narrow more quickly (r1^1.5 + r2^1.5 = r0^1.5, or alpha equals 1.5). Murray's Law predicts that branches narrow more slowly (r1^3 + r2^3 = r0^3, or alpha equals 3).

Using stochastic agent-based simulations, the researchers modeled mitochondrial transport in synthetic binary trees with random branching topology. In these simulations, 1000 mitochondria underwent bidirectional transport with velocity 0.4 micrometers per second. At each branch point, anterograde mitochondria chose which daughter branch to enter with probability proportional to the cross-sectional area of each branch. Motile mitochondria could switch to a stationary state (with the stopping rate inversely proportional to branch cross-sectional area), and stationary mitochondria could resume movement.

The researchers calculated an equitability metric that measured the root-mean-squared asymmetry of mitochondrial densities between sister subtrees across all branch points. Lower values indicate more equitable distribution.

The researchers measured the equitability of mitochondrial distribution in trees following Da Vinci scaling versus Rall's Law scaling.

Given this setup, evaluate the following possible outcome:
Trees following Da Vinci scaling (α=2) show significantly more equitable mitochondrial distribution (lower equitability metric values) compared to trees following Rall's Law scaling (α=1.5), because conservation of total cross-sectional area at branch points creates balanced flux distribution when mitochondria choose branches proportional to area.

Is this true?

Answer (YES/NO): YES